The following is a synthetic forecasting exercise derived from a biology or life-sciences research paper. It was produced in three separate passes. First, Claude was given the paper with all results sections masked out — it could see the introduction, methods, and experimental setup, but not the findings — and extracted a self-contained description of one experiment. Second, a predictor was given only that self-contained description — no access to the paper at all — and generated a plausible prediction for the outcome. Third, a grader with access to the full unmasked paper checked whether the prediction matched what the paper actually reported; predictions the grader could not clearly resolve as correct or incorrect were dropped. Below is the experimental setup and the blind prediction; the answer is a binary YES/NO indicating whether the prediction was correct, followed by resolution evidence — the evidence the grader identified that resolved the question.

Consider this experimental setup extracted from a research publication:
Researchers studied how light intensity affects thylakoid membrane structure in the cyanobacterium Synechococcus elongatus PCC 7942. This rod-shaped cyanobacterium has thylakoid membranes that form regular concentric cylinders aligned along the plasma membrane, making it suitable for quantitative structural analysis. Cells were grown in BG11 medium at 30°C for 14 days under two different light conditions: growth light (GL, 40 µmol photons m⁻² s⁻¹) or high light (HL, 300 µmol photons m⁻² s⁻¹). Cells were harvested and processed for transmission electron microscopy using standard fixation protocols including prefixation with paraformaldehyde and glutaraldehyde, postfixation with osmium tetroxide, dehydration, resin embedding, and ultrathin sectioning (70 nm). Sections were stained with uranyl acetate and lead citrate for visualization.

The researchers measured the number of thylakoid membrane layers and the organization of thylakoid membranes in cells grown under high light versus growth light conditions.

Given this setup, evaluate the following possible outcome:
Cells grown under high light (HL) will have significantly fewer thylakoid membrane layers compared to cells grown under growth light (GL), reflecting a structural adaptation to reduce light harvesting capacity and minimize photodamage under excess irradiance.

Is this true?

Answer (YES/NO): YES